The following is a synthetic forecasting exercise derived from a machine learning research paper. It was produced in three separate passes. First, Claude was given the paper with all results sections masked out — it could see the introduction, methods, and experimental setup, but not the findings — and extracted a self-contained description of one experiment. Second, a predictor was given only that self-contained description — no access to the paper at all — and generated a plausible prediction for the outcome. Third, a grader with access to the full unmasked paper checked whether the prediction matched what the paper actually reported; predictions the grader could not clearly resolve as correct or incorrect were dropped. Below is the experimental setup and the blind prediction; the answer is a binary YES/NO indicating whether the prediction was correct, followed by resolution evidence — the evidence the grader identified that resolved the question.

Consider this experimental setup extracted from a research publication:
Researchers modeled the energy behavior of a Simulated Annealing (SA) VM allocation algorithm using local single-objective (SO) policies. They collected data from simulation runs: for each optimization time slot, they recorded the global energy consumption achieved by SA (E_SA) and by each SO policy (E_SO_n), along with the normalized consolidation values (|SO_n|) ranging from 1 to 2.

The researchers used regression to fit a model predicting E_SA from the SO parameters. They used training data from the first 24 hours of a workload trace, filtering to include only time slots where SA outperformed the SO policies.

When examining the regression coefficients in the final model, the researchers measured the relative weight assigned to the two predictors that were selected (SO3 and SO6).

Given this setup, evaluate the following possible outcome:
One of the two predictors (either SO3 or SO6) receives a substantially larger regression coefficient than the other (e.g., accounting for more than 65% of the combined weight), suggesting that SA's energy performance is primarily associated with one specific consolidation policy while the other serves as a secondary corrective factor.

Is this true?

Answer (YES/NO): YES